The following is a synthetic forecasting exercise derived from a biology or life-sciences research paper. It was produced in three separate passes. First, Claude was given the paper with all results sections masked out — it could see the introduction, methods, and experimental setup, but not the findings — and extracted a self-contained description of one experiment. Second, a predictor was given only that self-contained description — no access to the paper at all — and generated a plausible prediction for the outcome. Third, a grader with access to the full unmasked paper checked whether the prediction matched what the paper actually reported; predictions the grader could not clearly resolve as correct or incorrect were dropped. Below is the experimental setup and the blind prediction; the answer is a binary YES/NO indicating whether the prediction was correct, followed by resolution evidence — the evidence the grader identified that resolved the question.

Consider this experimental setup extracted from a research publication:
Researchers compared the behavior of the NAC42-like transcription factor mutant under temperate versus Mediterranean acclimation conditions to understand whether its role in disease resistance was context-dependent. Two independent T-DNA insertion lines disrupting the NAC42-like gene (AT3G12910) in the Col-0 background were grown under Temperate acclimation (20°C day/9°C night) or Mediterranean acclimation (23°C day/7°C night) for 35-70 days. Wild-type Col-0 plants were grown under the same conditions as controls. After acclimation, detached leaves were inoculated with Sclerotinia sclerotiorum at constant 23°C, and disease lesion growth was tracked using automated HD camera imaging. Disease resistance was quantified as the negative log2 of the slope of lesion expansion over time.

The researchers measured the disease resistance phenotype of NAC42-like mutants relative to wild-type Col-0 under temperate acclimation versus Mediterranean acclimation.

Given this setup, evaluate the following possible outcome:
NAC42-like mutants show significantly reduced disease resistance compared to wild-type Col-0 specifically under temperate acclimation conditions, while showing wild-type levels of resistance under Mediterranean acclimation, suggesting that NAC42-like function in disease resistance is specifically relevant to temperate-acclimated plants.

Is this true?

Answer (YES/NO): NO